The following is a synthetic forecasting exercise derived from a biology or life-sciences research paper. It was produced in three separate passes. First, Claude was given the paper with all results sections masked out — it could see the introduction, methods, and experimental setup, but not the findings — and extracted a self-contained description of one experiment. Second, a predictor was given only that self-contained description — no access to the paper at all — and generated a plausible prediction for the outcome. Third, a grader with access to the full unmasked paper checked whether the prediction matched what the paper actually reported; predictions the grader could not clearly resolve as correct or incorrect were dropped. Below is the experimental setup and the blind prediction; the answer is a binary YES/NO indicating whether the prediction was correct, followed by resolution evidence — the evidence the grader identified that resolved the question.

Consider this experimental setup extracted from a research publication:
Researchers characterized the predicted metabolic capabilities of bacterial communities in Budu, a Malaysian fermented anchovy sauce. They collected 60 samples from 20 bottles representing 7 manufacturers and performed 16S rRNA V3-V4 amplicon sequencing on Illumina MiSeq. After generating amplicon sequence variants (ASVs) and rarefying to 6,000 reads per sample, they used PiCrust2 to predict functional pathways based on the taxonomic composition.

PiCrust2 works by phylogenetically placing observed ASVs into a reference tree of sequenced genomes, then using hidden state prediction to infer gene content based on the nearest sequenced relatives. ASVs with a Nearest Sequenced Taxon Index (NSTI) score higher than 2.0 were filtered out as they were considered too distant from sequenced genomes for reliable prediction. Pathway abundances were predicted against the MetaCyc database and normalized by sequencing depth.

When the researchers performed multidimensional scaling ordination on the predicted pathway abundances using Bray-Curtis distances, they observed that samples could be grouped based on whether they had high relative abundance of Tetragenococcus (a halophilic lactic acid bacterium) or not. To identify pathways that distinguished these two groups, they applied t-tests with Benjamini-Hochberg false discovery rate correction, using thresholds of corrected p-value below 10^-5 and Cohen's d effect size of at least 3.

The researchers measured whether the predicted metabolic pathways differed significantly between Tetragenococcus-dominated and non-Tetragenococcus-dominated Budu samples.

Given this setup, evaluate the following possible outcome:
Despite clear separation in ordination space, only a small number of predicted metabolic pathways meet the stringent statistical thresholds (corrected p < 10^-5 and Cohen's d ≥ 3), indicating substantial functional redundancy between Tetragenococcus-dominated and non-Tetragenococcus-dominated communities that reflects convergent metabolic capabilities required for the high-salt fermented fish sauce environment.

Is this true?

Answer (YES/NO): NO